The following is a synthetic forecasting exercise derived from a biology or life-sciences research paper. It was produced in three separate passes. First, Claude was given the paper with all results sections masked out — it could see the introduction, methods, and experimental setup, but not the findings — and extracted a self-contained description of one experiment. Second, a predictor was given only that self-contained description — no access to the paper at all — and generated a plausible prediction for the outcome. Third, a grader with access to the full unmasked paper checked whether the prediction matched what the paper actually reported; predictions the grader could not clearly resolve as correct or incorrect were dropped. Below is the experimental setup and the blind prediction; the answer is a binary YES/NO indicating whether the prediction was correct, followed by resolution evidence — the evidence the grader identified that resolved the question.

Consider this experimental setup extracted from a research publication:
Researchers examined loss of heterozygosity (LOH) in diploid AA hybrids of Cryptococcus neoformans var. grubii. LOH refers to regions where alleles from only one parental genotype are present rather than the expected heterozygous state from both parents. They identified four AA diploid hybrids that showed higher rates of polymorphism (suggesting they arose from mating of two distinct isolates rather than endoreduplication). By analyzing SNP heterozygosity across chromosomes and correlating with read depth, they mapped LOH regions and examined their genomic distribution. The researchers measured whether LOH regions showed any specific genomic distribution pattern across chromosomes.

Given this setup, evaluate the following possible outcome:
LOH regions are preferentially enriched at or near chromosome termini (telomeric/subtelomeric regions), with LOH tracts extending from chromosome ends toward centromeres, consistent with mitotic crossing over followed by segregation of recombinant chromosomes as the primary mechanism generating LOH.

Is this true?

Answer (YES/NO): YES